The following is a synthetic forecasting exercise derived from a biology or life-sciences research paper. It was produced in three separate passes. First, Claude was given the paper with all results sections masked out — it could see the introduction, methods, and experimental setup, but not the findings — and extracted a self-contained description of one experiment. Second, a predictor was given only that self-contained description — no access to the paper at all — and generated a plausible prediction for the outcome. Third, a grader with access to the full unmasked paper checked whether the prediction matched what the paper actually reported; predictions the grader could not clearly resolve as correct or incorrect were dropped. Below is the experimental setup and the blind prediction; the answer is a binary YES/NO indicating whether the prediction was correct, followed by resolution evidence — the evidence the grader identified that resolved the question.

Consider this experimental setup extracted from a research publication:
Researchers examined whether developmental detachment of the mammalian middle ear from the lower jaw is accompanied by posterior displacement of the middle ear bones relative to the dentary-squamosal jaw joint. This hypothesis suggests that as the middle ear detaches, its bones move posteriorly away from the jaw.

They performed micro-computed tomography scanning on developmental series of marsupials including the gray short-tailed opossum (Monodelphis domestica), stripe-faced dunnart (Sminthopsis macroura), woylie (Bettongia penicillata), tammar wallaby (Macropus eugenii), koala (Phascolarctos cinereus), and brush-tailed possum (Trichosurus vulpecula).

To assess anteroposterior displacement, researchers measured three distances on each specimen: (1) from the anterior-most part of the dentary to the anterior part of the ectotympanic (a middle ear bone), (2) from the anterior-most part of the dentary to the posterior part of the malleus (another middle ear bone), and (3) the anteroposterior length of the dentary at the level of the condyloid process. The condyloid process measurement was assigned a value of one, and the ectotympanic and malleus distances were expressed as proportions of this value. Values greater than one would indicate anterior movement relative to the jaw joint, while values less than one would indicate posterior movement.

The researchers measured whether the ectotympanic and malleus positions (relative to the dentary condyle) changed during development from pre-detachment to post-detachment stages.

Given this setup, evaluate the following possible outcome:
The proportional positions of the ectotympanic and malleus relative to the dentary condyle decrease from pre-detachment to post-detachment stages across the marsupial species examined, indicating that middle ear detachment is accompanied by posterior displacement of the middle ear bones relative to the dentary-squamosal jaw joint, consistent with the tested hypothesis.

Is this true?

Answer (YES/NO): NO